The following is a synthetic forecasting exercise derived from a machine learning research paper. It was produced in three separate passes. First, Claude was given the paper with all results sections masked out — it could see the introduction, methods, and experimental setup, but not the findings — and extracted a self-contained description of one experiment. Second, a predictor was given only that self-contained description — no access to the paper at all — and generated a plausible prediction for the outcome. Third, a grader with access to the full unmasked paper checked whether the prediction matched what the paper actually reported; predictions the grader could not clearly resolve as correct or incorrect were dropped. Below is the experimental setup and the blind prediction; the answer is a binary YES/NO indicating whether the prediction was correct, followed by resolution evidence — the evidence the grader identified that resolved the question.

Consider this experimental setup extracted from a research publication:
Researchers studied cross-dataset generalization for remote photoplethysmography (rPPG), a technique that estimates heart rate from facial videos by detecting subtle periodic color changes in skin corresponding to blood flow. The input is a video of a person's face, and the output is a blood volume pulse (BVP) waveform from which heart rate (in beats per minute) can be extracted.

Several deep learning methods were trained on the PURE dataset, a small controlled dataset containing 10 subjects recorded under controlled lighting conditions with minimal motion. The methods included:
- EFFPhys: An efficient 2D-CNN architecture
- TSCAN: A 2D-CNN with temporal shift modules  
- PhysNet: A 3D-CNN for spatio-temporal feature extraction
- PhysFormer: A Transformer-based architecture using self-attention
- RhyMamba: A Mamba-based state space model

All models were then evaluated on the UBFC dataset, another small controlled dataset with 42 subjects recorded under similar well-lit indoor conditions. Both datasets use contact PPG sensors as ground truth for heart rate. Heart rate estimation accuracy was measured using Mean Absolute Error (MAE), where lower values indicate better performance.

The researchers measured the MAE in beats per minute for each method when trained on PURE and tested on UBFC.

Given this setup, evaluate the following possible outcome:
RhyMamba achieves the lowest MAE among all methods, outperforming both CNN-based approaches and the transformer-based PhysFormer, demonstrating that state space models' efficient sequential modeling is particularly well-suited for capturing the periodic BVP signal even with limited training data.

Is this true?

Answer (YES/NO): NO